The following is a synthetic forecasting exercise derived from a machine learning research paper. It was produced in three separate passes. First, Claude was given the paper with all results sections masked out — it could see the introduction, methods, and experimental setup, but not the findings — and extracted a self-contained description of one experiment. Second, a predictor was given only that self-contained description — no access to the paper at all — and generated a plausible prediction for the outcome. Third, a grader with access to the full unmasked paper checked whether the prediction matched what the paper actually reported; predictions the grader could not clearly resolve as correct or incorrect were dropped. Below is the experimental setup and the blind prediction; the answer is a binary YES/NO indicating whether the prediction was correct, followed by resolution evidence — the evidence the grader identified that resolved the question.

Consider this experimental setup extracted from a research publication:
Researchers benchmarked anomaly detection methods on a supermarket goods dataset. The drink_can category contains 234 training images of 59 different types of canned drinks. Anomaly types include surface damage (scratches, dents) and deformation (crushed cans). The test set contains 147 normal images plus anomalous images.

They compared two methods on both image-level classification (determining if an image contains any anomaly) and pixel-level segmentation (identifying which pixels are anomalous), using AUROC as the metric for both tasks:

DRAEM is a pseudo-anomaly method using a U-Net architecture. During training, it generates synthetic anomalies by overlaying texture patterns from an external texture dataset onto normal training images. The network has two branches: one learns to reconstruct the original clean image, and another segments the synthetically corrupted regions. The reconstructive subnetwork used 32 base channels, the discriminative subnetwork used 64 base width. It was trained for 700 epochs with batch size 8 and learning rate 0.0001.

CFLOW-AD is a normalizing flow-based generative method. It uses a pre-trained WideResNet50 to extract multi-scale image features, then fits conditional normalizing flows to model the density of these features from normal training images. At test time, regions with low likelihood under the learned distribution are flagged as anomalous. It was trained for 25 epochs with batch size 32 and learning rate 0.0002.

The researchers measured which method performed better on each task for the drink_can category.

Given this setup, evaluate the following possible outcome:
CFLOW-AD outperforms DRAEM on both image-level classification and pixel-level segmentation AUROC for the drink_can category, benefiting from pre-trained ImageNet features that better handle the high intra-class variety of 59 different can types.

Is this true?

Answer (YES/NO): NO